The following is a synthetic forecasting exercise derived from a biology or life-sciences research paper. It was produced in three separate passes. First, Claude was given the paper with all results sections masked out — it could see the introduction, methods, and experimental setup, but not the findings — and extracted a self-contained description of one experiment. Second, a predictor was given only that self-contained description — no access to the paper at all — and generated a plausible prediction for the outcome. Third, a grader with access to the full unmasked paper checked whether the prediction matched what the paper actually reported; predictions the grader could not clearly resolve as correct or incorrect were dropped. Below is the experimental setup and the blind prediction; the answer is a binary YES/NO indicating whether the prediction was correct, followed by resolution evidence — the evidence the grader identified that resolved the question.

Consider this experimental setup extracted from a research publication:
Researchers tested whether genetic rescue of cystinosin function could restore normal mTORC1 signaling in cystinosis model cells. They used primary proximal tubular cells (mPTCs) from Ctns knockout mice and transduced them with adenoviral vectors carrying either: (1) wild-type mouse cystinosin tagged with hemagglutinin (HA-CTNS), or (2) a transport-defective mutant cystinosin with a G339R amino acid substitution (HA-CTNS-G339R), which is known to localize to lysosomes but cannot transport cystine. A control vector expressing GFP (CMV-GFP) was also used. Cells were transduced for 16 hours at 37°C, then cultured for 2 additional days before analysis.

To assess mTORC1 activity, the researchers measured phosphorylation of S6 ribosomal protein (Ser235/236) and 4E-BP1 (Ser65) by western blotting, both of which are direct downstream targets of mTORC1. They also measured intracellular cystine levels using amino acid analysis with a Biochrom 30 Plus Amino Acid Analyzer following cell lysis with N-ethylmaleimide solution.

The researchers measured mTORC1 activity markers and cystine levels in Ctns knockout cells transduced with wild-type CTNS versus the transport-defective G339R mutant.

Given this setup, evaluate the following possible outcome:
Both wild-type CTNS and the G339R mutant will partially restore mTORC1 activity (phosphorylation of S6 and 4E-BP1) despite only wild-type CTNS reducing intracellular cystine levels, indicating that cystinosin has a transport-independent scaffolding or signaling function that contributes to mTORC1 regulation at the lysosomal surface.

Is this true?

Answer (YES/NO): NO